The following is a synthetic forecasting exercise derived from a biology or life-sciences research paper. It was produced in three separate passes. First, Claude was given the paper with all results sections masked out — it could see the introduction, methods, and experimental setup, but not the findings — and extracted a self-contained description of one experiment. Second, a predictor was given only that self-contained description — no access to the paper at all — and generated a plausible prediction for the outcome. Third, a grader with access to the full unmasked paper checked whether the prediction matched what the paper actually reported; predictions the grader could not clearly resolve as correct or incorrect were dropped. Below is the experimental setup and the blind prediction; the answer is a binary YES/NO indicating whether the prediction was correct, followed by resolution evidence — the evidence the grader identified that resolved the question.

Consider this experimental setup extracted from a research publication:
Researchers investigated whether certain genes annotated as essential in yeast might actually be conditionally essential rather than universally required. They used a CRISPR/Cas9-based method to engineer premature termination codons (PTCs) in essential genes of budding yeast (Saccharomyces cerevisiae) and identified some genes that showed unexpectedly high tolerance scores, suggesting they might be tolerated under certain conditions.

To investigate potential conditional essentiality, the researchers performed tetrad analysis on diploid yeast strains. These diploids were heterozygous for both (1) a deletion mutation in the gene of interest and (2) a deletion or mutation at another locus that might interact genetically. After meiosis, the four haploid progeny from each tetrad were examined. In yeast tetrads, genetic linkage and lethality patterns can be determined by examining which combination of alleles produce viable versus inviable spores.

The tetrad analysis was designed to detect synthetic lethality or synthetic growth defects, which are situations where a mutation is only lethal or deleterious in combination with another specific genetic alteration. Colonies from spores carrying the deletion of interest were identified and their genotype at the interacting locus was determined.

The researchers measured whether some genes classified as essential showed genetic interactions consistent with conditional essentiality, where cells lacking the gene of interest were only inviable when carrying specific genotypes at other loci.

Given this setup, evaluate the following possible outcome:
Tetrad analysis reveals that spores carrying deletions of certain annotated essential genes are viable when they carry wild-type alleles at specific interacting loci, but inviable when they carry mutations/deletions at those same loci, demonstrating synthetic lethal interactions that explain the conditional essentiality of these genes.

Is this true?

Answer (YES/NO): YES